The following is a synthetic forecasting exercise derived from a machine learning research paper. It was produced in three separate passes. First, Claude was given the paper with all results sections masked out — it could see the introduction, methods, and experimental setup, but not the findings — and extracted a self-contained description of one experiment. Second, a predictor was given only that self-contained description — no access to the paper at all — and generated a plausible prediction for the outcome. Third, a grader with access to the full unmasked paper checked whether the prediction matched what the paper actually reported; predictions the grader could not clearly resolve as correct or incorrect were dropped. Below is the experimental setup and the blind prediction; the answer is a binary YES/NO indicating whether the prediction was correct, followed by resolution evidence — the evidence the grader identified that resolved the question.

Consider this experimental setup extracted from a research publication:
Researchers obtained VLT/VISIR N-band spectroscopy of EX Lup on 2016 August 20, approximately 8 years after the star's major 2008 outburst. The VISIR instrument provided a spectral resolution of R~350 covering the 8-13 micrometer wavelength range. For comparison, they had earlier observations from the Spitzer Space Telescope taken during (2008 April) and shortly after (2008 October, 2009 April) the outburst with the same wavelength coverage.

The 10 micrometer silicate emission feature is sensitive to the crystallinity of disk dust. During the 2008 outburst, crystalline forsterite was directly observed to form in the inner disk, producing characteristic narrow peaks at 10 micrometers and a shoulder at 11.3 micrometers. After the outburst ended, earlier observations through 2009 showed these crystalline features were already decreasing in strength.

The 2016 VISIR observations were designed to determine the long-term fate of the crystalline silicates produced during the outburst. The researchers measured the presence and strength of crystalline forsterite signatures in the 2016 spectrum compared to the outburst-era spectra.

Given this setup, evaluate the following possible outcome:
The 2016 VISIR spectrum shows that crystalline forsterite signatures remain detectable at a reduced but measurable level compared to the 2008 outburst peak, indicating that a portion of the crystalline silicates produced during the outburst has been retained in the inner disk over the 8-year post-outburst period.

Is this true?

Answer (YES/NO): NO